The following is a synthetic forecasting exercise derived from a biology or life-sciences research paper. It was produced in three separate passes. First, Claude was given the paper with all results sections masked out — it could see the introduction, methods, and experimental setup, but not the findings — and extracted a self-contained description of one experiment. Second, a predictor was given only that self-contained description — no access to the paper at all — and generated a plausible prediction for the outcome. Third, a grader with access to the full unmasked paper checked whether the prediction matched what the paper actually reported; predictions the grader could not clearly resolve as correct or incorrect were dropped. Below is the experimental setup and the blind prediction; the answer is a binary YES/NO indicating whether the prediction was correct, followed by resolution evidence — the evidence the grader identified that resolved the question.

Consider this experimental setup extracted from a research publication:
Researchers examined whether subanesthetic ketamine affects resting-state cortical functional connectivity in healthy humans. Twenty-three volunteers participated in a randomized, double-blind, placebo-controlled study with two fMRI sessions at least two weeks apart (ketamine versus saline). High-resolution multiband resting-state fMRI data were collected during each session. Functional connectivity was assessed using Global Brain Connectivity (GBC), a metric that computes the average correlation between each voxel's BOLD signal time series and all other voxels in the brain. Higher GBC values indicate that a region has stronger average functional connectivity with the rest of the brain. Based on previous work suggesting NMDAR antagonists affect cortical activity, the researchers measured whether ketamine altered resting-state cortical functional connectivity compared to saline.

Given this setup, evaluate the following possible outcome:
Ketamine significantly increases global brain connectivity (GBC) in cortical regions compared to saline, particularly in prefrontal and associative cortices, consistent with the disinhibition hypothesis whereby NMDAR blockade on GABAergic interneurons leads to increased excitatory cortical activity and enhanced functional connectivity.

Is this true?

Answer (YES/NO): NO